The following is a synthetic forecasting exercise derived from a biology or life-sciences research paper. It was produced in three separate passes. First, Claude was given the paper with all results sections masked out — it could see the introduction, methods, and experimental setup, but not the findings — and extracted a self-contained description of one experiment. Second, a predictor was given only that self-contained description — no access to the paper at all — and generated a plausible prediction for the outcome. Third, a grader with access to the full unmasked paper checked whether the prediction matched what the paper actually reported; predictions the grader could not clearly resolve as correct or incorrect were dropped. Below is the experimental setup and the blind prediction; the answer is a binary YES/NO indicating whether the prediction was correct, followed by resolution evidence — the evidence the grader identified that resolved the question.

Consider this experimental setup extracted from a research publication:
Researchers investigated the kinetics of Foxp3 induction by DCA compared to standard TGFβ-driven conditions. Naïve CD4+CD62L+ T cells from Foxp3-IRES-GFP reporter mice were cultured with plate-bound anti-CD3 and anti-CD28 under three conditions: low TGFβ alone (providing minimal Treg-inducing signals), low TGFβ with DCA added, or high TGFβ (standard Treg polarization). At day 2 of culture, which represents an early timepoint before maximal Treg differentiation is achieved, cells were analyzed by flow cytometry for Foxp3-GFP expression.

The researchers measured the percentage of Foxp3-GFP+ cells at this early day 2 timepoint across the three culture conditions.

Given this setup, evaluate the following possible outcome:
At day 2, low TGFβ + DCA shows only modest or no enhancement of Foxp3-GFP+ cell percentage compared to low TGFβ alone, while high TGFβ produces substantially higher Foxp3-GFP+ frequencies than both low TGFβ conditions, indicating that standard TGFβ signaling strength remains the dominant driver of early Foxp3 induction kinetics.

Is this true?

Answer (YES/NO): NO